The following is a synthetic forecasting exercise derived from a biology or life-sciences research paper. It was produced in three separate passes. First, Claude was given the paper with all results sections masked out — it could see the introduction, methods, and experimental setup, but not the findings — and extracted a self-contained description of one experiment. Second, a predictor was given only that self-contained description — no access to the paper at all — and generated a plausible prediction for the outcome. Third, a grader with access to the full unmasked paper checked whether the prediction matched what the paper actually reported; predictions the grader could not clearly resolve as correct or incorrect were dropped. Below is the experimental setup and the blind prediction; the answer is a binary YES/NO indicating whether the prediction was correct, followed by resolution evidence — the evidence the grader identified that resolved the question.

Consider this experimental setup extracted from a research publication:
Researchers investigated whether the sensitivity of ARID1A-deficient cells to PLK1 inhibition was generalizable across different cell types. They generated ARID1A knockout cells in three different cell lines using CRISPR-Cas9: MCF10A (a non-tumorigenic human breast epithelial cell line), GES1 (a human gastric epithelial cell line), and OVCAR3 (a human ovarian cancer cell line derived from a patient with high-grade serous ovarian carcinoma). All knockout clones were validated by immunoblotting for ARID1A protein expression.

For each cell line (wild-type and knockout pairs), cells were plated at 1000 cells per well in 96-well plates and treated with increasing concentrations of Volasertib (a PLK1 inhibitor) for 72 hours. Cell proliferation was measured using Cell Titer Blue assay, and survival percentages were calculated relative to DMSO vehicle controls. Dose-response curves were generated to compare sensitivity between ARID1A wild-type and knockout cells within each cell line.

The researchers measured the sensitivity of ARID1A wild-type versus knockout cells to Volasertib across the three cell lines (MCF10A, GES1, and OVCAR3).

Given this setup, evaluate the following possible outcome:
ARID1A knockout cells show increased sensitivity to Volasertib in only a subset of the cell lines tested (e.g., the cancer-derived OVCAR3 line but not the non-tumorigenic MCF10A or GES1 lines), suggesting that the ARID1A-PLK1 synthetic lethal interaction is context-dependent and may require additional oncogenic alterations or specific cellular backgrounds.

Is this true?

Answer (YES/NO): NO